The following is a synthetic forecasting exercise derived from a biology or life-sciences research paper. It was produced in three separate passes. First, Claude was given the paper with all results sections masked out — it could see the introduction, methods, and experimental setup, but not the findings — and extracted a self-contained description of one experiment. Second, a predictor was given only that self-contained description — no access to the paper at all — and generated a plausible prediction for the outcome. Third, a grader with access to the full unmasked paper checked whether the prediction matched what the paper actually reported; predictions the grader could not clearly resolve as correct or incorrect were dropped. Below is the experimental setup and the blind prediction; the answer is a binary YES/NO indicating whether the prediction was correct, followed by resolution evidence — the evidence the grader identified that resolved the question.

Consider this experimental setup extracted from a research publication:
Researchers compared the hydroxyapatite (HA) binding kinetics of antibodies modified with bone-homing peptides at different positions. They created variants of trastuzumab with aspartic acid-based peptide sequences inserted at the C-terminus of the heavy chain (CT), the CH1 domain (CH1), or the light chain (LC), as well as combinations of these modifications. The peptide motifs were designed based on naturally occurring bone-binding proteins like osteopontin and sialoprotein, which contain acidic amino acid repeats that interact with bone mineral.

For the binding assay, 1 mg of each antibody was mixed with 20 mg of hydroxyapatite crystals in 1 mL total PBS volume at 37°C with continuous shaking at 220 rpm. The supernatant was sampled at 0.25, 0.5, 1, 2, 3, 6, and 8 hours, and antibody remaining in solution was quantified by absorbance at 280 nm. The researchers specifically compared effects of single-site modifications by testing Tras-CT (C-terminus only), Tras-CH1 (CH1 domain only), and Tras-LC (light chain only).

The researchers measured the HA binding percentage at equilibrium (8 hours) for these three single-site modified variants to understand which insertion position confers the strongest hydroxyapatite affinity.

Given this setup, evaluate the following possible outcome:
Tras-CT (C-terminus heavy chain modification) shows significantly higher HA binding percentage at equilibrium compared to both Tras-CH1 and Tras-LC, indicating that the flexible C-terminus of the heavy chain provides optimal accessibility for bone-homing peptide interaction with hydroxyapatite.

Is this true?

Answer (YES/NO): YES